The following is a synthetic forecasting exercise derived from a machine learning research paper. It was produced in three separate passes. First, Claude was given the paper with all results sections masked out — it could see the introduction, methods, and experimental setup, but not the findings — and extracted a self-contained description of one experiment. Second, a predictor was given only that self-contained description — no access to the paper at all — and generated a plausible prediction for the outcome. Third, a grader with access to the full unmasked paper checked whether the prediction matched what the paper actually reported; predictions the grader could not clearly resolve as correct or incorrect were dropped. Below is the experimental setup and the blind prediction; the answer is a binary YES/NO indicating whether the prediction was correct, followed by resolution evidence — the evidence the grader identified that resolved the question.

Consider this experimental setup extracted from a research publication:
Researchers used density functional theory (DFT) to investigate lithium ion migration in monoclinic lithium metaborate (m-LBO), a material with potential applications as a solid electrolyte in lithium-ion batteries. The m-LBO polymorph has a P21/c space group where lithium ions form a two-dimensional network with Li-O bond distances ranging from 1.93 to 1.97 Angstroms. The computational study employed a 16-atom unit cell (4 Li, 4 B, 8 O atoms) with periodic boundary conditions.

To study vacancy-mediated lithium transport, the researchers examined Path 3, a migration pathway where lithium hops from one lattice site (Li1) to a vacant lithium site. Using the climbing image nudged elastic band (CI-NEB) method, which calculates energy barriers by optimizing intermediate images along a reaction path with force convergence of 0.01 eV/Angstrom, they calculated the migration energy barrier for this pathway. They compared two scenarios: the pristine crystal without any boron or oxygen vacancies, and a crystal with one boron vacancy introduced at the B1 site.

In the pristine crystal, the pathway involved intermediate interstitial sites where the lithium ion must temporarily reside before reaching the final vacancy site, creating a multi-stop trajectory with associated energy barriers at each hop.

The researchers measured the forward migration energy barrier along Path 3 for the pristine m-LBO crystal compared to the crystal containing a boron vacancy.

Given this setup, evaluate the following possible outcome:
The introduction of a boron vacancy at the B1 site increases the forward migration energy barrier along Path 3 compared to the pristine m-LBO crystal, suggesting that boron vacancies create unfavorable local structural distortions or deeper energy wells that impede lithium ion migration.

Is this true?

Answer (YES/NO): NO